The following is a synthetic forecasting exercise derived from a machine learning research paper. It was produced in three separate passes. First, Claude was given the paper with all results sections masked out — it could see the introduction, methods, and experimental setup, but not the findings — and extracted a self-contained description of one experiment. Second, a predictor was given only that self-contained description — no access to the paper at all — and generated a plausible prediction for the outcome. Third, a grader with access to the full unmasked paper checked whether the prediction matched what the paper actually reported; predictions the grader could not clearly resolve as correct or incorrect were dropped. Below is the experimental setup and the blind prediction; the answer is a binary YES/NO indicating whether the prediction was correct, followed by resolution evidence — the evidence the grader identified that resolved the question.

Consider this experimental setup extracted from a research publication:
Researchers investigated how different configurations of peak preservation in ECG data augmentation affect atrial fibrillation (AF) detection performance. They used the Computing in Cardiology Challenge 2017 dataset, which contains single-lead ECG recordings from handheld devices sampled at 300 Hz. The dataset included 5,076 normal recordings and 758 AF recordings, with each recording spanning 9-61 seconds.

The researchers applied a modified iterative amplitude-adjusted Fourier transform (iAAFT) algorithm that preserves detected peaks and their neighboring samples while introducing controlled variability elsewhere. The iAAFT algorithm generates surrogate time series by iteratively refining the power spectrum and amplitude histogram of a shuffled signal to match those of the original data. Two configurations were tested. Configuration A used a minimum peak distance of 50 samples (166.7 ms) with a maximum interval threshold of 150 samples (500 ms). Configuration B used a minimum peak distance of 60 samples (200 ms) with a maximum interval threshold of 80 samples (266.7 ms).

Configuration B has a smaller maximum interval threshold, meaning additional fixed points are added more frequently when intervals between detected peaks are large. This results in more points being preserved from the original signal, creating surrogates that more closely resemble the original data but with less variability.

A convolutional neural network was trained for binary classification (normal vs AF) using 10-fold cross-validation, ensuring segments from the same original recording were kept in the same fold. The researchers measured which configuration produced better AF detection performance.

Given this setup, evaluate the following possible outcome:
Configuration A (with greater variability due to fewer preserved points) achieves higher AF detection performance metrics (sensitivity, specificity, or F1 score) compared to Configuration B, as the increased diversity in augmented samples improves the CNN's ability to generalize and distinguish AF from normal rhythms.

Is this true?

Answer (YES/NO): NO